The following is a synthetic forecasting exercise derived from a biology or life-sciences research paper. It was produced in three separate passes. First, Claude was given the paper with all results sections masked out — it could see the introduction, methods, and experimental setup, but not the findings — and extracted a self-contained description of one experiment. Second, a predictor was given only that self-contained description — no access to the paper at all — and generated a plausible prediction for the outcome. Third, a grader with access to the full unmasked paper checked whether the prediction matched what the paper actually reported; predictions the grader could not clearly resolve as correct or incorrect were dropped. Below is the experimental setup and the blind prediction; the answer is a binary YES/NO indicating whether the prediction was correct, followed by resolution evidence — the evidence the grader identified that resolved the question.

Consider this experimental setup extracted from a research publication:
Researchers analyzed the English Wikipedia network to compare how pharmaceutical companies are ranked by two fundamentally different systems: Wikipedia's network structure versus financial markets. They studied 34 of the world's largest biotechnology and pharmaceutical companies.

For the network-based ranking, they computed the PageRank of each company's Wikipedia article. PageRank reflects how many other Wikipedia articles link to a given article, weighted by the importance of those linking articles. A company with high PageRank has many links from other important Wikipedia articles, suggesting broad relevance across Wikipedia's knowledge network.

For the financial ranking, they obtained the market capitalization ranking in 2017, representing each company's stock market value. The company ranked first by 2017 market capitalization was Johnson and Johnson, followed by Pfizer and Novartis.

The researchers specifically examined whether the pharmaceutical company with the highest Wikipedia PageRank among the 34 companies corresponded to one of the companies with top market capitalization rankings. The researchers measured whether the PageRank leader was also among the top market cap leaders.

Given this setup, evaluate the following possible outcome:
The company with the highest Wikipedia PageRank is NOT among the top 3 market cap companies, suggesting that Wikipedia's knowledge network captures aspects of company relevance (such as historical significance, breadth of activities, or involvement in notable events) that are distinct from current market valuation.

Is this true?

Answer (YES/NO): NO